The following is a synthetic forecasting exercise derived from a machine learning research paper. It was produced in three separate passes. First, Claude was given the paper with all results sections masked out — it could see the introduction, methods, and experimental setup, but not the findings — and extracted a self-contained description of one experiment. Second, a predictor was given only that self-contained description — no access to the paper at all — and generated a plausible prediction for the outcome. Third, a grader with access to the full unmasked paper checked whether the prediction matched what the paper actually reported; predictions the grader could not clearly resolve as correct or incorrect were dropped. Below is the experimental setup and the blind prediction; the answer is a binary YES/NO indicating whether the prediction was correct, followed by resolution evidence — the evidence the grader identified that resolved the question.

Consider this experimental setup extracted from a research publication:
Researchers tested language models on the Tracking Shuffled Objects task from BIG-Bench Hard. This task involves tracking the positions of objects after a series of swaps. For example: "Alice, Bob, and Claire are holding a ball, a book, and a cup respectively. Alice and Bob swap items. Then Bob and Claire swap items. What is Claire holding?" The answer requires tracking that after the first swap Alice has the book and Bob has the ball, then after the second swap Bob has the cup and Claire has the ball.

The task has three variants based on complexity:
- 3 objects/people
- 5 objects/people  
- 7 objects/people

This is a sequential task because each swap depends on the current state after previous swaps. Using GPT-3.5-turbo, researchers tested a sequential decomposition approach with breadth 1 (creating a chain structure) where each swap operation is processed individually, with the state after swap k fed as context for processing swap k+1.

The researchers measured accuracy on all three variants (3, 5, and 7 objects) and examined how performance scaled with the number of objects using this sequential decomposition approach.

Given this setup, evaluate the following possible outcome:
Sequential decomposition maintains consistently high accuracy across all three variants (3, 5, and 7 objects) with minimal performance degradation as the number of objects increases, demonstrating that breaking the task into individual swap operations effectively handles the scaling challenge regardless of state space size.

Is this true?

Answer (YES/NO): NO